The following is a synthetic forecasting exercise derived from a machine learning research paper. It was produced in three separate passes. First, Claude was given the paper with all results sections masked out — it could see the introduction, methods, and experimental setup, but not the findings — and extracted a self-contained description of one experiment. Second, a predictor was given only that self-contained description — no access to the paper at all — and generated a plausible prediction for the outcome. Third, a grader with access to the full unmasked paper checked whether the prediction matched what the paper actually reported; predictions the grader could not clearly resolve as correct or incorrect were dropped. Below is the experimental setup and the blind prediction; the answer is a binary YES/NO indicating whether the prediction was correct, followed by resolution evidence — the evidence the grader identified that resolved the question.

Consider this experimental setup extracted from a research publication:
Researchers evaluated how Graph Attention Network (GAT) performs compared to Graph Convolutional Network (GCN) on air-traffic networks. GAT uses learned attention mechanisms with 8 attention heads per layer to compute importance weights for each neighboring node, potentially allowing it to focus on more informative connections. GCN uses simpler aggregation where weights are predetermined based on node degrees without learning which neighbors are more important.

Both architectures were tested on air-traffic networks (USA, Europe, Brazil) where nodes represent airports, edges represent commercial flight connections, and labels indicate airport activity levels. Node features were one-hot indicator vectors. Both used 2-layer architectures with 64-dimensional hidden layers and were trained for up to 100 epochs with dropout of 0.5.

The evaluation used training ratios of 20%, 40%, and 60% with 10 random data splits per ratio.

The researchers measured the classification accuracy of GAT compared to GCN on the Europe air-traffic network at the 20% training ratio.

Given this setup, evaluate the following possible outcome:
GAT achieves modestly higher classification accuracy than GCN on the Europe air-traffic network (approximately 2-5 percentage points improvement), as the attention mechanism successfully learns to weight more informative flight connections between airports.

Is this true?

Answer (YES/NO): NO